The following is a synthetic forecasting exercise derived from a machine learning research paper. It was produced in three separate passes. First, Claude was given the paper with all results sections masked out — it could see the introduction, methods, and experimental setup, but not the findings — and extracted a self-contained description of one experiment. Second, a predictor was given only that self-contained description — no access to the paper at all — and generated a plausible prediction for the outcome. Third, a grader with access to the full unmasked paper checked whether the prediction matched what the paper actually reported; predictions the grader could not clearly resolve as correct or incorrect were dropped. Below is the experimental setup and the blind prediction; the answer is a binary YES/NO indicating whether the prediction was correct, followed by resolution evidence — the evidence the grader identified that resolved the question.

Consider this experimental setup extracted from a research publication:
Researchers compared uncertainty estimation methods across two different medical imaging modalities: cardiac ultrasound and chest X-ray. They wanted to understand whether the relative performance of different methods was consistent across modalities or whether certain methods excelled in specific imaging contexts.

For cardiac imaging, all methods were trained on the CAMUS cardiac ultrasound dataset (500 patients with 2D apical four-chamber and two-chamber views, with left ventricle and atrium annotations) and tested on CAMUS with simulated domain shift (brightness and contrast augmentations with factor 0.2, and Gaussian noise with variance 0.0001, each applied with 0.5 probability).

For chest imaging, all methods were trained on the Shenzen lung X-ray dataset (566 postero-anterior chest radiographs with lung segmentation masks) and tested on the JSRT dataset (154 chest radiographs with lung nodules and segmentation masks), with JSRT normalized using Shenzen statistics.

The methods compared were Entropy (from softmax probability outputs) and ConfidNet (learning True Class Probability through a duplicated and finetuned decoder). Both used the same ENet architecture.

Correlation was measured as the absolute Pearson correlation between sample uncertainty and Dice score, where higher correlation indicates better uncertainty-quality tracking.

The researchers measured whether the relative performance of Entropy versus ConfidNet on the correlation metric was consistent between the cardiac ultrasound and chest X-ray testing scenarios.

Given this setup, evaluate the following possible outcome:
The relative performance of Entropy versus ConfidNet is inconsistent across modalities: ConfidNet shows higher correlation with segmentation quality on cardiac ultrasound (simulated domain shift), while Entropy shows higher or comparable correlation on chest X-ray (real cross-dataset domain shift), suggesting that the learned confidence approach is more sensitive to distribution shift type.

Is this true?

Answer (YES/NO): NO